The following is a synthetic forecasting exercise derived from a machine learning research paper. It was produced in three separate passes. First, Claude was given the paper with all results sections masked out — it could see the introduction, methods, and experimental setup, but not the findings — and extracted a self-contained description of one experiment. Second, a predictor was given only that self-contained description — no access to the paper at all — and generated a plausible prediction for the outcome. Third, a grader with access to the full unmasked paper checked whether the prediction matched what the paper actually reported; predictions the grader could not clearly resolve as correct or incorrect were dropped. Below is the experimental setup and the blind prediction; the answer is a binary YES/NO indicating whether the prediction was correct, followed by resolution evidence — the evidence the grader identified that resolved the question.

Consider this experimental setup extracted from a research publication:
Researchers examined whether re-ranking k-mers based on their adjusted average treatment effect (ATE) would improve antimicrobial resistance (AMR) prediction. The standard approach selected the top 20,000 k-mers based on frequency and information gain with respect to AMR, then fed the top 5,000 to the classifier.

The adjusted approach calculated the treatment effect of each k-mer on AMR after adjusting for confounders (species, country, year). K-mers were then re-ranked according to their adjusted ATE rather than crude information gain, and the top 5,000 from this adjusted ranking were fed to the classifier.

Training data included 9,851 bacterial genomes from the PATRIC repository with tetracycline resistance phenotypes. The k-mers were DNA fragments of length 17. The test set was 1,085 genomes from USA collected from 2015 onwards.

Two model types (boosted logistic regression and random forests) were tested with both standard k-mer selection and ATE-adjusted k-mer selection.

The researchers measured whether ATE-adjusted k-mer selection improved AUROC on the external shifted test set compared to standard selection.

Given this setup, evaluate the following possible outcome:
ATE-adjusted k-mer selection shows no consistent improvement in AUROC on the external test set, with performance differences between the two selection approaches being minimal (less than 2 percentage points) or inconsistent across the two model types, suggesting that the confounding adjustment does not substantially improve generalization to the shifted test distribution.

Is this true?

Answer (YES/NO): NO